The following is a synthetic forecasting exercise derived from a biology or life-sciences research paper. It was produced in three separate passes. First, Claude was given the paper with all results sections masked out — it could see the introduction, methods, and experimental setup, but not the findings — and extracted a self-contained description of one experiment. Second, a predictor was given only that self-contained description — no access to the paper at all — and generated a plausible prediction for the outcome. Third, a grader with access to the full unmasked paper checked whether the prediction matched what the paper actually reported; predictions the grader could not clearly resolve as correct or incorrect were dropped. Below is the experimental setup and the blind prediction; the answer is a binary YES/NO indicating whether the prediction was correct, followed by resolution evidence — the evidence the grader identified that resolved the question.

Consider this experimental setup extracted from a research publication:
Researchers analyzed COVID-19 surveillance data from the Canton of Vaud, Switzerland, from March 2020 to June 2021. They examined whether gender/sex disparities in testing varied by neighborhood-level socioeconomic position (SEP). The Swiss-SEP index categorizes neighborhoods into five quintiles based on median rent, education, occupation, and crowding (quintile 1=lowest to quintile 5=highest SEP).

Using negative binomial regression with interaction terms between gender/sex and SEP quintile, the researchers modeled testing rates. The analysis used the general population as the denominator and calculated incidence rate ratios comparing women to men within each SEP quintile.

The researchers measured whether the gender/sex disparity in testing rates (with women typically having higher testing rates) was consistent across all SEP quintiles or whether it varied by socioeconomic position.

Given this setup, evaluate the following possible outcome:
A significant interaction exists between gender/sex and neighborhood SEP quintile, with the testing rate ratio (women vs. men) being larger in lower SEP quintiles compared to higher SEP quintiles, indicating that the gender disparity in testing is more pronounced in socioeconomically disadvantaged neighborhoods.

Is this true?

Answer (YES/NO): NO